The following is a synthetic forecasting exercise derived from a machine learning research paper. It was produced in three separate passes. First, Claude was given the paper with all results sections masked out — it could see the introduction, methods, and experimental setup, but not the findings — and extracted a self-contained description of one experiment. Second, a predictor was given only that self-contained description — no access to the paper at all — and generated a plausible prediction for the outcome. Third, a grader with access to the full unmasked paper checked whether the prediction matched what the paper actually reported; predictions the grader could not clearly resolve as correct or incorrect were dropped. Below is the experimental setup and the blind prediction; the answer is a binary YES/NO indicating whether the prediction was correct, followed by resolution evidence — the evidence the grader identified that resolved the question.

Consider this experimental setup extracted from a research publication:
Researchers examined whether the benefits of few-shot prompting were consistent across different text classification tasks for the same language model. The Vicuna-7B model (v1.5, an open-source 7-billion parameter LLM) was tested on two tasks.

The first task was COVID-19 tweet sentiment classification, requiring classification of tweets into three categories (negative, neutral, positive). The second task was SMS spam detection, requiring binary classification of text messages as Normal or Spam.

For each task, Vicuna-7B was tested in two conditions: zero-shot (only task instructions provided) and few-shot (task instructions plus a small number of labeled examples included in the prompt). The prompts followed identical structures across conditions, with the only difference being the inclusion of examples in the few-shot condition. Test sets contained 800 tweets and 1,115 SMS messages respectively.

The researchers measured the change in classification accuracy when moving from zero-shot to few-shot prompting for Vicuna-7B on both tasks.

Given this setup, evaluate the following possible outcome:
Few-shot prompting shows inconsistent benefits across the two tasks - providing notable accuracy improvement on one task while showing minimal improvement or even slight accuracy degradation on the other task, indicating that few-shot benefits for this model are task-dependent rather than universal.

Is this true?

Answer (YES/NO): YES